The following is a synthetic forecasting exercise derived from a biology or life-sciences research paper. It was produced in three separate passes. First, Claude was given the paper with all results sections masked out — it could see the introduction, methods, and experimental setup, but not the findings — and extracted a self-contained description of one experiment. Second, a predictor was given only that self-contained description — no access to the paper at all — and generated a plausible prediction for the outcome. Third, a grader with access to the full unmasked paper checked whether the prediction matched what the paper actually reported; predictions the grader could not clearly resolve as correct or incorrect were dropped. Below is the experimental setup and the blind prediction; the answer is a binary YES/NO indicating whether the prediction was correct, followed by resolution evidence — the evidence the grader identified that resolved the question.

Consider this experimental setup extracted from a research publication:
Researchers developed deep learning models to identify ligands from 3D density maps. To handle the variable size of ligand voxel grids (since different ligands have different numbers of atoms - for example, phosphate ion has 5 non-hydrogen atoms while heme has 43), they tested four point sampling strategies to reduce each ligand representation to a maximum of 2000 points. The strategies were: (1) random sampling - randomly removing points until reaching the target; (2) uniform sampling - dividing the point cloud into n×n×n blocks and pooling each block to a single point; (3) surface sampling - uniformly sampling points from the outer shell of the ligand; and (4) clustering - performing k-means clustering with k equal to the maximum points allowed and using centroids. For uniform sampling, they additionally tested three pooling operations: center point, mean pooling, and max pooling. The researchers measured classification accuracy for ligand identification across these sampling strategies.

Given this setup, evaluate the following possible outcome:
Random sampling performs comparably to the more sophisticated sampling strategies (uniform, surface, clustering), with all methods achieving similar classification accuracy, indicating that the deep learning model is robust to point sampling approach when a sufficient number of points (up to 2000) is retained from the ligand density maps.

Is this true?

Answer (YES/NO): NO